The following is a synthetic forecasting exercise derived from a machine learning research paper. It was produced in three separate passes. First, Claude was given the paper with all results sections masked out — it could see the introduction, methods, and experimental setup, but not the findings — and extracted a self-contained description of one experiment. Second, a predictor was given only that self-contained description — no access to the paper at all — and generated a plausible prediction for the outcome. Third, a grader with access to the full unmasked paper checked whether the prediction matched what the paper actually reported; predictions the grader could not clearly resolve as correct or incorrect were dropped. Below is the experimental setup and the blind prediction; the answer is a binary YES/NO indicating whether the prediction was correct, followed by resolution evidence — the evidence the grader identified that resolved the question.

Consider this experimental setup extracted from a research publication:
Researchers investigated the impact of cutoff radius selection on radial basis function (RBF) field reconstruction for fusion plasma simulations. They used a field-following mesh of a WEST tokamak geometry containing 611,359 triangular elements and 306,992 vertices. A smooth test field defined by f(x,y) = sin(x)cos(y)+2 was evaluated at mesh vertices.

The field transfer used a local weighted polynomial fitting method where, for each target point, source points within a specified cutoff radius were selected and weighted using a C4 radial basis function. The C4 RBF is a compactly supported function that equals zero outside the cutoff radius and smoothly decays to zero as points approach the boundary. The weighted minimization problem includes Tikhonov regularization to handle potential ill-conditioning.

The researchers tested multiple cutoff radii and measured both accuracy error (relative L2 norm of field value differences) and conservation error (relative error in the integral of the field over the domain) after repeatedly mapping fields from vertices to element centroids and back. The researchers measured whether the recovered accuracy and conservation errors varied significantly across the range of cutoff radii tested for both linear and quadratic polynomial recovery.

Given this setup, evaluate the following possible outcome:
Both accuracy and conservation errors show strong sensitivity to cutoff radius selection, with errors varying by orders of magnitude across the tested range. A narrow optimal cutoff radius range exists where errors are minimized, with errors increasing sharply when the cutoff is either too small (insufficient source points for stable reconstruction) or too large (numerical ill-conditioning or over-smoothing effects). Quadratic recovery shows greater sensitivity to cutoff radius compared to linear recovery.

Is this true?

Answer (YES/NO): NO